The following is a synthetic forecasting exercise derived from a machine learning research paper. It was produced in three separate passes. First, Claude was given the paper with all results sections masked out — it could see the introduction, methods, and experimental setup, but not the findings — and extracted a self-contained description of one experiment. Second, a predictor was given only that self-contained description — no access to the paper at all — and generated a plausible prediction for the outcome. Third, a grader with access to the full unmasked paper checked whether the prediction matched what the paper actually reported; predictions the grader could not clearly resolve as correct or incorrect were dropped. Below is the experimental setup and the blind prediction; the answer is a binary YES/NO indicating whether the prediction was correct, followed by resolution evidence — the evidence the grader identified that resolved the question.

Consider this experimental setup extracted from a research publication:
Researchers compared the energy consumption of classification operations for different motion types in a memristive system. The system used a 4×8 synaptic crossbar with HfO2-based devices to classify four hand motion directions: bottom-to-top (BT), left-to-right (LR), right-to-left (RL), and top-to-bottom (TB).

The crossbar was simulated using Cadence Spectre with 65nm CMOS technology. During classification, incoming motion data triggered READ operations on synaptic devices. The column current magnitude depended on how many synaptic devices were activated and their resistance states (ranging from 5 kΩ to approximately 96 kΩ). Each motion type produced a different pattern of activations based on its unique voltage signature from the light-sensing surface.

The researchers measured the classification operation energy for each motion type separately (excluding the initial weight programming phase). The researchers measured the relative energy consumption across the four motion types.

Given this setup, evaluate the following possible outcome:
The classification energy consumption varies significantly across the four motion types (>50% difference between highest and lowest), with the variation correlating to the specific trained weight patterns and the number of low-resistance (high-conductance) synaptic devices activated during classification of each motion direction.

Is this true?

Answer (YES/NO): YES